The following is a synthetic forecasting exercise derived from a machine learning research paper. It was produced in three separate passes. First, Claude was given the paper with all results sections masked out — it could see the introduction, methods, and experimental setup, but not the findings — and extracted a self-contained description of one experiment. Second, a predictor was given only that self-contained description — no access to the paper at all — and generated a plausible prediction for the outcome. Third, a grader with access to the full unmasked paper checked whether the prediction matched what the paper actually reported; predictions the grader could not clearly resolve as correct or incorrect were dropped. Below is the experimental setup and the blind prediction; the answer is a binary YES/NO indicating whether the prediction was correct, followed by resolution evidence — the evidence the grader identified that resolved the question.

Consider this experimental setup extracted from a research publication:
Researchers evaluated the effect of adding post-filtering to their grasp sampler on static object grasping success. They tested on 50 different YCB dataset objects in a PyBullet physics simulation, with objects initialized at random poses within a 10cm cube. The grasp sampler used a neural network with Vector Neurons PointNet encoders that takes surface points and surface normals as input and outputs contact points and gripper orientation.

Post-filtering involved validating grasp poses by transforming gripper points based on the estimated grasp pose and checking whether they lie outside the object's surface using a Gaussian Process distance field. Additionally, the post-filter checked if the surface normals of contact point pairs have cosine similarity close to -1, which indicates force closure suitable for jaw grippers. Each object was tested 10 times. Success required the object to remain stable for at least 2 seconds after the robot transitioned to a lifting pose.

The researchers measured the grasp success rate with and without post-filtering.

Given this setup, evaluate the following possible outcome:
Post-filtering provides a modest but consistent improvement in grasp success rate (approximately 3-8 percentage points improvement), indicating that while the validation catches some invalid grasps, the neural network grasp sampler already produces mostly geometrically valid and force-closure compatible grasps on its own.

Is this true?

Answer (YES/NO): NO